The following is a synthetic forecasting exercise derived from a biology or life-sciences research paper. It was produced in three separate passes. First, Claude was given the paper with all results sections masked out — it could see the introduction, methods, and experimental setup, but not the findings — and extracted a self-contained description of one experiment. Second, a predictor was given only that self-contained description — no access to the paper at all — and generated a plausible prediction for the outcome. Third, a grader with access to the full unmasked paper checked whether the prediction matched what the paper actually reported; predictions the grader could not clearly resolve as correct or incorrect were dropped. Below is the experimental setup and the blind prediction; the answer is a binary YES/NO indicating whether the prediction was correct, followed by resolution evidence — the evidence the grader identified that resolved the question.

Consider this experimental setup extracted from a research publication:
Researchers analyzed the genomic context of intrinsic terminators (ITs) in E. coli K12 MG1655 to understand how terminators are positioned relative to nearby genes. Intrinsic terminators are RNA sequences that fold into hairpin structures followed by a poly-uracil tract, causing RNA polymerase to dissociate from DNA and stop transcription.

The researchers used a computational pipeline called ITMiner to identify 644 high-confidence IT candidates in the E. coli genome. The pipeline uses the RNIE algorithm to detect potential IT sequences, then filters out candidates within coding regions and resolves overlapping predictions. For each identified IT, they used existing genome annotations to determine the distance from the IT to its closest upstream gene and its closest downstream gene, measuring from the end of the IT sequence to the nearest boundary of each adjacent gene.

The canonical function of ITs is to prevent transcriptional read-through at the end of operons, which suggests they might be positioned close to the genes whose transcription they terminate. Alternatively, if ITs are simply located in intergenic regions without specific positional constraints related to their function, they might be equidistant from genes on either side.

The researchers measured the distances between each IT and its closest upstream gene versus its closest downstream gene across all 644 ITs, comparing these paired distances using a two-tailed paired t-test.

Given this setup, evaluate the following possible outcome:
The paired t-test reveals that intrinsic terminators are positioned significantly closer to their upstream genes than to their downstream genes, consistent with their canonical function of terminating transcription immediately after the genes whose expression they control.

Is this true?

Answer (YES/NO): YES